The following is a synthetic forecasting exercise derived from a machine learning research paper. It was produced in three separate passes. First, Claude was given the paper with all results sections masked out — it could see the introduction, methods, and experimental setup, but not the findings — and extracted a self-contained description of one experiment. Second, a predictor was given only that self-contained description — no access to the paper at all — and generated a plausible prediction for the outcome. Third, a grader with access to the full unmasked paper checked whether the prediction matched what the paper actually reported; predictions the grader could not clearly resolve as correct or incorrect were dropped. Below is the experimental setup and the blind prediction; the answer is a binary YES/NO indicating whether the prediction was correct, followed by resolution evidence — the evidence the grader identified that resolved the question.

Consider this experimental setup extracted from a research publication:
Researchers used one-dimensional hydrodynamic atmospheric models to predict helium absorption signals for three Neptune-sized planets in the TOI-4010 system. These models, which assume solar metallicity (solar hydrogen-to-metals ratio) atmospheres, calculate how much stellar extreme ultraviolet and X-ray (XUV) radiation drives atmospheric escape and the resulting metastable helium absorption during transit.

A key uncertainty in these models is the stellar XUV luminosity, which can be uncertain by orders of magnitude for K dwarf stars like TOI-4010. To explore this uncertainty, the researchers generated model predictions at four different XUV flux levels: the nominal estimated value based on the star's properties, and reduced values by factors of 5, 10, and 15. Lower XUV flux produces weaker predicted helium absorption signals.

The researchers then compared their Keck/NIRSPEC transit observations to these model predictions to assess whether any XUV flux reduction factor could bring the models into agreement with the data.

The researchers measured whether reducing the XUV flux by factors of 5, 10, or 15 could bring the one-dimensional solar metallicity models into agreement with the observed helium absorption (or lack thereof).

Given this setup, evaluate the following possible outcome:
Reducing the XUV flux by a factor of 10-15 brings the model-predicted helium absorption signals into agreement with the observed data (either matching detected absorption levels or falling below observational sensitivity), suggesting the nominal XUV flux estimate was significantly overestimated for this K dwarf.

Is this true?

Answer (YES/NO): NO